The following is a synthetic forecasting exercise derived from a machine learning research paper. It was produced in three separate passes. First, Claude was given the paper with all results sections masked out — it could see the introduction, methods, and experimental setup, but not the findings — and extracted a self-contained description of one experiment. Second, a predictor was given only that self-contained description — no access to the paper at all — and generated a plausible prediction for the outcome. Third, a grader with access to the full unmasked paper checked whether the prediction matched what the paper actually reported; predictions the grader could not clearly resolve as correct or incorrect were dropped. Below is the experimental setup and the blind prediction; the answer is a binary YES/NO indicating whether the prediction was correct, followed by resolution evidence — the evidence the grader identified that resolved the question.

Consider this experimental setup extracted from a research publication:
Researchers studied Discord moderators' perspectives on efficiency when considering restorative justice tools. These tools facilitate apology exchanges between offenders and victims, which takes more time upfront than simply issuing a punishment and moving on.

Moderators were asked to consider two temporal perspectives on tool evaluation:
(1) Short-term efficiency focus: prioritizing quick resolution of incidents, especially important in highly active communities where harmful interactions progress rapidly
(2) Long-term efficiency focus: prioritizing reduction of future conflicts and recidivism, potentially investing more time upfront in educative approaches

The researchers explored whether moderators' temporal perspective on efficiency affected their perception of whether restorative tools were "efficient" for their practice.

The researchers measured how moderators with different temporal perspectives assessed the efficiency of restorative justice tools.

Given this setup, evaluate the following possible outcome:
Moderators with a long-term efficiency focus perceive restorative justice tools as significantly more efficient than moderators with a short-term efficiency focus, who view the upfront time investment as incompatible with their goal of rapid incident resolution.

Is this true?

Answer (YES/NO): YES